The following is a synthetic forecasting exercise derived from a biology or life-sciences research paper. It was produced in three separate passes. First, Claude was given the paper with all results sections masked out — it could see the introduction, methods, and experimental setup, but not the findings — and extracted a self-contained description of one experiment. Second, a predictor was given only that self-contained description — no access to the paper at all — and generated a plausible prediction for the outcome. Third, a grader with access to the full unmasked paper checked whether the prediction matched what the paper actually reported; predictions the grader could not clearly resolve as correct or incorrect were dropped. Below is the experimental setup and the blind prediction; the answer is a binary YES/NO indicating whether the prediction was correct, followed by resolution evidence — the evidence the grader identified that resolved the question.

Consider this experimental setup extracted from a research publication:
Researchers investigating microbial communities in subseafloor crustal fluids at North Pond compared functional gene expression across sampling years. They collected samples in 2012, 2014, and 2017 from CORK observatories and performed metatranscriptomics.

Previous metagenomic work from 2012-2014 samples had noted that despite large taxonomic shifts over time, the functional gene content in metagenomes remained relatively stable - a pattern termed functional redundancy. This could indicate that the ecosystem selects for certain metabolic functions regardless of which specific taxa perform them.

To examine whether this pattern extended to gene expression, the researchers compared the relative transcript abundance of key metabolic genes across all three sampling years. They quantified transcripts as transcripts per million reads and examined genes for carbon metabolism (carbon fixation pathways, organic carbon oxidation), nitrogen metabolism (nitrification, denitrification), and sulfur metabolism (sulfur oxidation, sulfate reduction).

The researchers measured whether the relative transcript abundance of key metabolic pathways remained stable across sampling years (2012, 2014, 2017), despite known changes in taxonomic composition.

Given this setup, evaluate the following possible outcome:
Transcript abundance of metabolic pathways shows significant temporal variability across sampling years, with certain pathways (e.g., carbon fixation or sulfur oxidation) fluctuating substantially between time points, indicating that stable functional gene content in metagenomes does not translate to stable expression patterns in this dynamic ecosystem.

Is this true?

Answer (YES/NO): YES